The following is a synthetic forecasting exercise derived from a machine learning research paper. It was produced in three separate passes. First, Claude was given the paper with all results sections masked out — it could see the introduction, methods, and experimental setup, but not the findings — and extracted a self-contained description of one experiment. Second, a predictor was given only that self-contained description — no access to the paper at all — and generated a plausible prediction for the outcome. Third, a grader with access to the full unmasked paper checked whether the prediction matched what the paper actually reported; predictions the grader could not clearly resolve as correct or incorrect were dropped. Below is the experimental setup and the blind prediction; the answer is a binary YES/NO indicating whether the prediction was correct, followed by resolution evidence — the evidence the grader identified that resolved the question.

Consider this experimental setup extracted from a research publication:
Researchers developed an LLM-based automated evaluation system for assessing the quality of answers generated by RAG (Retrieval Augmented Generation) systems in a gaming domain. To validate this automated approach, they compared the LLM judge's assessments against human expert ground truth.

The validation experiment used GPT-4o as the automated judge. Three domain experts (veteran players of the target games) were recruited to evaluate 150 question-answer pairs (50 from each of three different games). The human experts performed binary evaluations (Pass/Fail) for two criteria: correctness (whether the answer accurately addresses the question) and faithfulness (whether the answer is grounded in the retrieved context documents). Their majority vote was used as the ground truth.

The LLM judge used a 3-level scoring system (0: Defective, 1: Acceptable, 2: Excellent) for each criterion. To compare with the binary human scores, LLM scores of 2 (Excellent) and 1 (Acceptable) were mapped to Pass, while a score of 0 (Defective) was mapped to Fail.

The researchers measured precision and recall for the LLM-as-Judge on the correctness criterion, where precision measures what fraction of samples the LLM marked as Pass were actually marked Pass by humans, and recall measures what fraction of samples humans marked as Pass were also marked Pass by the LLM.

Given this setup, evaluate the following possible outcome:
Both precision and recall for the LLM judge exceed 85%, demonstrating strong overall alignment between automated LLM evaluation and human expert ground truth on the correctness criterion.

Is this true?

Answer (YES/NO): NO